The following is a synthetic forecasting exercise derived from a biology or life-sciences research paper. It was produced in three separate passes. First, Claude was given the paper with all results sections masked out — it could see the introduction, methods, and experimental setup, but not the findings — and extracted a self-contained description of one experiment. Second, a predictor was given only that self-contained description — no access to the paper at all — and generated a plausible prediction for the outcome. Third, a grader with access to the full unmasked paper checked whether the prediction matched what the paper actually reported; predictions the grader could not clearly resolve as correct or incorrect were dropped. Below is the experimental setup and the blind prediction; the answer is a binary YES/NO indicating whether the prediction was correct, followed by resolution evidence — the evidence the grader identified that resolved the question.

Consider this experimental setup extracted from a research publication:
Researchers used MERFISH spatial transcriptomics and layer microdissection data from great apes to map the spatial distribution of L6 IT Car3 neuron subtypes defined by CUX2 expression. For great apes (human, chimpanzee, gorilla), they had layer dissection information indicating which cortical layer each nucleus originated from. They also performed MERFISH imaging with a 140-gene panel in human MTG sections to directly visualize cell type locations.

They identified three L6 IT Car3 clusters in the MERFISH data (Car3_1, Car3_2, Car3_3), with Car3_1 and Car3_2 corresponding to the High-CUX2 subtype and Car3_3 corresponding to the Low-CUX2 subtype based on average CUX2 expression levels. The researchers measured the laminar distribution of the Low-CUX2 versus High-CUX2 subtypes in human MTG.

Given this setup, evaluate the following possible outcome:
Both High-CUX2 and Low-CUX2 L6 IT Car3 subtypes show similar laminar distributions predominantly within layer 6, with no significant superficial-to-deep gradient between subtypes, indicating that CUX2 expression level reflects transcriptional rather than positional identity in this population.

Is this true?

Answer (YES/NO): NO